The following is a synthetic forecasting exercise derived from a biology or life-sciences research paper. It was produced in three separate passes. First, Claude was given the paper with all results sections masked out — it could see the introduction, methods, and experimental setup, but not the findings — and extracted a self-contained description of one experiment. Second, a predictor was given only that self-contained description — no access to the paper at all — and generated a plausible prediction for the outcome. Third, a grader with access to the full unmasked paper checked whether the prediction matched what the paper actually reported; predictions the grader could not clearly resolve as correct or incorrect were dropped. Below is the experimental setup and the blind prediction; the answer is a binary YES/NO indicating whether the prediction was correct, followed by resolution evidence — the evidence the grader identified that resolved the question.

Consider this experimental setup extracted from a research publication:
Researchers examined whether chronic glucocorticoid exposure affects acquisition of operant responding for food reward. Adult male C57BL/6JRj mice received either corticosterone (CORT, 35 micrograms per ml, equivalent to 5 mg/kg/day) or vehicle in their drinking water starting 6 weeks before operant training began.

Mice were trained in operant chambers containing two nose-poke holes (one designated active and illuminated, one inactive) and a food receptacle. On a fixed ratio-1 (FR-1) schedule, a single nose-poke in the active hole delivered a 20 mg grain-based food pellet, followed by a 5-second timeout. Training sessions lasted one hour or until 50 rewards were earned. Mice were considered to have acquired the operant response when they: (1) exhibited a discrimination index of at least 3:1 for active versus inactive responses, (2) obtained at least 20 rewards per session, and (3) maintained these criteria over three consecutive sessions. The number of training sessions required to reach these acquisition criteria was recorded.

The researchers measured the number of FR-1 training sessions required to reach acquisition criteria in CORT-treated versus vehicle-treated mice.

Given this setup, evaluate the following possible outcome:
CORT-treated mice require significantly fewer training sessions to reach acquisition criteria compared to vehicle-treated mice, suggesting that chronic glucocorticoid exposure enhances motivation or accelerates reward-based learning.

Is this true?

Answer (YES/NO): NO